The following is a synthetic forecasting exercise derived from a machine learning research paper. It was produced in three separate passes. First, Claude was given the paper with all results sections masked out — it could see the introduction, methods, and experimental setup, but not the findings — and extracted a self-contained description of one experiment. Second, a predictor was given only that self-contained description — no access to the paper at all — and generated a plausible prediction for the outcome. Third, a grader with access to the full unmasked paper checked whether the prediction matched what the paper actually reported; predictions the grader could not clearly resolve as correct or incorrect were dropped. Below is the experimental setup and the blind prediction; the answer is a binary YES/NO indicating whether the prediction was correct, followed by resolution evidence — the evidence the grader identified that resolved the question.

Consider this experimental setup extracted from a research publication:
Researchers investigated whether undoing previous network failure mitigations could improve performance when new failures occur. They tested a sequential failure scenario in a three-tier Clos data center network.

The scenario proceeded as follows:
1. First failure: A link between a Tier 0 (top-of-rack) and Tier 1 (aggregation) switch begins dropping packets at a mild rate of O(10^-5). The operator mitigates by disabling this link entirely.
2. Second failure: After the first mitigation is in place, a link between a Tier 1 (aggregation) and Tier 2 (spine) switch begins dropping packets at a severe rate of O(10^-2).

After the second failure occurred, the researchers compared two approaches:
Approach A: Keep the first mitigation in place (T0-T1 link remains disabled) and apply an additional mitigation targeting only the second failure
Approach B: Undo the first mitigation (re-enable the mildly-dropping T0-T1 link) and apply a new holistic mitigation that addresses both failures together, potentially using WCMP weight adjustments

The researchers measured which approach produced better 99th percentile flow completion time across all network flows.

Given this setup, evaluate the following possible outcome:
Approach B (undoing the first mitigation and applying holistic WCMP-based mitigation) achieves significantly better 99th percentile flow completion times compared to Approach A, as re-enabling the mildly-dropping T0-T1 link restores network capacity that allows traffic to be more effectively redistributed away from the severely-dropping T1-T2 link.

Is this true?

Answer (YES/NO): YES